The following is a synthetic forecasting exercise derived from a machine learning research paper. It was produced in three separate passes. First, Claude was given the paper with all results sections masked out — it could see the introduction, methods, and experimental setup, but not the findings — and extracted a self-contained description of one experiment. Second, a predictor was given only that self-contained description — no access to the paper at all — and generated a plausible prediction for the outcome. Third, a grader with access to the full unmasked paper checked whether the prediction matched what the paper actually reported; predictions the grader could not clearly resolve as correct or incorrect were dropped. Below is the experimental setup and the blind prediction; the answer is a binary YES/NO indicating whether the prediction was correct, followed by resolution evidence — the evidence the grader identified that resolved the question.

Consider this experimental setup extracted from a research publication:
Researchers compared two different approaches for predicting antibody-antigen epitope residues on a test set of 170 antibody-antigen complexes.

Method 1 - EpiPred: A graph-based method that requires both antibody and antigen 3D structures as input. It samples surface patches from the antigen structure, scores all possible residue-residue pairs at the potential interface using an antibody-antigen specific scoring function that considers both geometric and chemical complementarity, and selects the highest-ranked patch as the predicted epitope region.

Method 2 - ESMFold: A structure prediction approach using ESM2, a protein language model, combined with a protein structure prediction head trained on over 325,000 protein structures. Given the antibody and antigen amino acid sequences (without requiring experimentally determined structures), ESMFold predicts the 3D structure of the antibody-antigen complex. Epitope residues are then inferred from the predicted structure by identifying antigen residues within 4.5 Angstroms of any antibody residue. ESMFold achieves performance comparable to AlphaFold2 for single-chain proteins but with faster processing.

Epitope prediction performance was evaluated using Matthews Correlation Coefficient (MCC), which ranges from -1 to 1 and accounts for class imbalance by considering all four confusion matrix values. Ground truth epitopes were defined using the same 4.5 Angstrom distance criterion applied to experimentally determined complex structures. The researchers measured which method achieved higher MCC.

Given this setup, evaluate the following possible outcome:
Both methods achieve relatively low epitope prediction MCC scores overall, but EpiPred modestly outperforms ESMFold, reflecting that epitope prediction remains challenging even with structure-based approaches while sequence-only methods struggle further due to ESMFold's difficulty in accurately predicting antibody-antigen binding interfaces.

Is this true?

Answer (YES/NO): NO